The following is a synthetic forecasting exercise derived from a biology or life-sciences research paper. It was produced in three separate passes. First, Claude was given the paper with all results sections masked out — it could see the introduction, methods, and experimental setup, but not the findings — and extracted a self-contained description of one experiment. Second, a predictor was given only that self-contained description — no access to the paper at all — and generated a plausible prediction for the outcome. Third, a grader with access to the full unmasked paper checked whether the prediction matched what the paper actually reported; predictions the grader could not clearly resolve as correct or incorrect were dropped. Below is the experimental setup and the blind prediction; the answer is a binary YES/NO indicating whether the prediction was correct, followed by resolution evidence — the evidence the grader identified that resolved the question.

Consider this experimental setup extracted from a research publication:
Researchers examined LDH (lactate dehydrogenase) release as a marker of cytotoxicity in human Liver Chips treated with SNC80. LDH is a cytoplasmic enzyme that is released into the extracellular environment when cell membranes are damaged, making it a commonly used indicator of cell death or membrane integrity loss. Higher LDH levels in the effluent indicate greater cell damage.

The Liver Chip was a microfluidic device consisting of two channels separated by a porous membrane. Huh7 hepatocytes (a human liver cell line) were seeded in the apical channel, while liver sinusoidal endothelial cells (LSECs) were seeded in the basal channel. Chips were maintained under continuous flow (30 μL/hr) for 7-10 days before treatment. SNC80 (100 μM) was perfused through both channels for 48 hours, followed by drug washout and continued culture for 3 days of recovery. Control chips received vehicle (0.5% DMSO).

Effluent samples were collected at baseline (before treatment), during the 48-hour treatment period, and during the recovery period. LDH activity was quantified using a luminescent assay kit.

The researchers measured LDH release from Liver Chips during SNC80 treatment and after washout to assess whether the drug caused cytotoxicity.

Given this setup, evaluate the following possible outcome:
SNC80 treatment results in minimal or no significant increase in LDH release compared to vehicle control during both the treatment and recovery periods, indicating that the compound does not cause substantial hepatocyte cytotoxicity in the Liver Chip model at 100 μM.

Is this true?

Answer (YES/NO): YES